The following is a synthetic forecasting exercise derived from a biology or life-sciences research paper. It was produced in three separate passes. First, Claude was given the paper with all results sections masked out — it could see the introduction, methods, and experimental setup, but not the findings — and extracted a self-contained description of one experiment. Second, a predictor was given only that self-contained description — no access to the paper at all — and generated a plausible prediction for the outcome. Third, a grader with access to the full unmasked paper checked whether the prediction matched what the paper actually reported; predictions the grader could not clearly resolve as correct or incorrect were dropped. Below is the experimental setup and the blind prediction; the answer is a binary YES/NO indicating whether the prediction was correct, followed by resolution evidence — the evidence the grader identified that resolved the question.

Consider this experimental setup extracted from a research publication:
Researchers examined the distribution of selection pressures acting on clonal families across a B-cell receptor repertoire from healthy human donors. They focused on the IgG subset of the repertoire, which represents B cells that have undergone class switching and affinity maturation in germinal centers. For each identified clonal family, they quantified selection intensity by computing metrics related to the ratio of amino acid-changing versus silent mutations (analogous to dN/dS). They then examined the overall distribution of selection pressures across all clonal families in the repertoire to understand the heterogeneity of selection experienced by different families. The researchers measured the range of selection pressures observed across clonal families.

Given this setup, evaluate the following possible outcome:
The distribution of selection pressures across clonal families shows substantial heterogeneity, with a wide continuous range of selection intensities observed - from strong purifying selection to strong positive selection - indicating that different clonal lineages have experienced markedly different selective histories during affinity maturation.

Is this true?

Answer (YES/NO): YES